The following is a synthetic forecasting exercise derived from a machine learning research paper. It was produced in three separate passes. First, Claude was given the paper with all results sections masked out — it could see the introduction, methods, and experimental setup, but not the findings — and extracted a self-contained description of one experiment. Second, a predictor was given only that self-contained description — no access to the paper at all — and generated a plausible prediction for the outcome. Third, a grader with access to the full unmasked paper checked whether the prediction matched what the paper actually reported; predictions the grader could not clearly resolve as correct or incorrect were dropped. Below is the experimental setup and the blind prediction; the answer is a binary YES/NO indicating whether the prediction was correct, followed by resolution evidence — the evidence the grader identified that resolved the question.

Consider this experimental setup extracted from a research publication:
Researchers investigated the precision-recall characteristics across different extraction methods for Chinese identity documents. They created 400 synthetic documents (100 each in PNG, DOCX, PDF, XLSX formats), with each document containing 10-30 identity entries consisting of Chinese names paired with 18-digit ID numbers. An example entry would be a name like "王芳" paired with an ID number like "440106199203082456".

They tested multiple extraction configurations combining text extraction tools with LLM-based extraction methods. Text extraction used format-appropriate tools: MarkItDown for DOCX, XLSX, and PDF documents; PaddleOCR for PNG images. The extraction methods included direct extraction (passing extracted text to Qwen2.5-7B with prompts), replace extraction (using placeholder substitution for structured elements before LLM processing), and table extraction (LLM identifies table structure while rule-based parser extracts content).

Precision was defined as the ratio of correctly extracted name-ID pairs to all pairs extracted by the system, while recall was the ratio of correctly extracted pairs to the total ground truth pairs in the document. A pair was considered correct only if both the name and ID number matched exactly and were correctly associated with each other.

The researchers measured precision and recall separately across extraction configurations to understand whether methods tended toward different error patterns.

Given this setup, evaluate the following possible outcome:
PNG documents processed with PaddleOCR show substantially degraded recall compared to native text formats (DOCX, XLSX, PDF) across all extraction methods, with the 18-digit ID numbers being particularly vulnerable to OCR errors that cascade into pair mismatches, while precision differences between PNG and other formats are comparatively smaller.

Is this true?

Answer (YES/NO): NO